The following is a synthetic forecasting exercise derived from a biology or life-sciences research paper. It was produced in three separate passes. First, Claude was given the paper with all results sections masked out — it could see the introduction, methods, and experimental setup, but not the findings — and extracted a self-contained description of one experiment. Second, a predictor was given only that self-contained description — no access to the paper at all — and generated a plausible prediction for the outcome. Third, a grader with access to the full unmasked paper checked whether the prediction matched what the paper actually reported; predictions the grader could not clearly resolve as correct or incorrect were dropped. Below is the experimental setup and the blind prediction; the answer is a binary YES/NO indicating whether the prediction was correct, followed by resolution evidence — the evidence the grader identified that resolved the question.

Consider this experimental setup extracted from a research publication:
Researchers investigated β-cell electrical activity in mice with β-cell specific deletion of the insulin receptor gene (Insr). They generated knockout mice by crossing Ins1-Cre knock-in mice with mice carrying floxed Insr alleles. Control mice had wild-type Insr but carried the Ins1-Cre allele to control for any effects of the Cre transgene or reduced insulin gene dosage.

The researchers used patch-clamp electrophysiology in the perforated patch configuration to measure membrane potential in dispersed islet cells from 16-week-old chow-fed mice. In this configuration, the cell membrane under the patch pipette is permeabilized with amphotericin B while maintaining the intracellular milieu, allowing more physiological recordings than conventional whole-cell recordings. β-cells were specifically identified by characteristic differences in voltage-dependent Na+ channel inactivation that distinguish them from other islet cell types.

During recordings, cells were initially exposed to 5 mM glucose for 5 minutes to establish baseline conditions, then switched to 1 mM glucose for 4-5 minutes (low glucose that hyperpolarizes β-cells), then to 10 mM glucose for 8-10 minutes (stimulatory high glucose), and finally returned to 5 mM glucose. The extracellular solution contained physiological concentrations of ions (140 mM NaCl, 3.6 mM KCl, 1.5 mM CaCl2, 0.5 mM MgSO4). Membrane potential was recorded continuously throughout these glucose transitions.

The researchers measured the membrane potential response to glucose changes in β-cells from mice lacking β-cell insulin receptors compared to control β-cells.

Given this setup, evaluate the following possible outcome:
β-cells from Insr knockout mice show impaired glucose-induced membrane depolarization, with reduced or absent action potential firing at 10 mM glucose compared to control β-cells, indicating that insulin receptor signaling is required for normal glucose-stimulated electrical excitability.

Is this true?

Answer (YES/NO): NO